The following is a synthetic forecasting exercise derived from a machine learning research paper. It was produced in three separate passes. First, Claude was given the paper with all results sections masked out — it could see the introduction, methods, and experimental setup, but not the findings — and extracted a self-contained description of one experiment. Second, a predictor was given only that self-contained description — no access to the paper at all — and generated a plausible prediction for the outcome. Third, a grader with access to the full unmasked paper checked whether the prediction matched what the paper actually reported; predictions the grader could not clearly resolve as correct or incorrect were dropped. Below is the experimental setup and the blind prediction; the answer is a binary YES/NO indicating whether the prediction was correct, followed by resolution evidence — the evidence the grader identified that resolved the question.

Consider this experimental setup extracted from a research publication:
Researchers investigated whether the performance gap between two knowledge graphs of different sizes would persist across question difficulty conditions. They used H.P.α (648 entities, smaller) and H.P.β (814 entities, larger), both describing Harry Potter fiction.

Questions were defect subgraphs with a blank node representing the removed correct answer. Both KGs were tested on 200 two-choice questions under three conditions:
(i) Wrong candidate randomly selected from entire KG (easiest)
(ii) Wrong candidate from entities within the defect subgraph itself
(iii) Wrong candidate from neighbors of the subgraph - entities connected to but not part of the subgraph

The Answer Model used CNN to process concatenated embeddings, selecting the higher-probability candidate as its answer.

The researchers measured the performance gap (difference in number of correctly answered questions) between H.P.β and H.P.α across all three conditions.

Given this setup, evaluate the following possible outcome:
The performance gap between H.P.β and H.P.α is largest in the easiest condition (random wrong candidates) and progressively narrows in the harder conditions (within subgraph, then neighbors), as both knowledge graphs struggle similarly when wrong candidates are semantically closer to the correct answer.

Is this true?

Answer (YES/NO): NO